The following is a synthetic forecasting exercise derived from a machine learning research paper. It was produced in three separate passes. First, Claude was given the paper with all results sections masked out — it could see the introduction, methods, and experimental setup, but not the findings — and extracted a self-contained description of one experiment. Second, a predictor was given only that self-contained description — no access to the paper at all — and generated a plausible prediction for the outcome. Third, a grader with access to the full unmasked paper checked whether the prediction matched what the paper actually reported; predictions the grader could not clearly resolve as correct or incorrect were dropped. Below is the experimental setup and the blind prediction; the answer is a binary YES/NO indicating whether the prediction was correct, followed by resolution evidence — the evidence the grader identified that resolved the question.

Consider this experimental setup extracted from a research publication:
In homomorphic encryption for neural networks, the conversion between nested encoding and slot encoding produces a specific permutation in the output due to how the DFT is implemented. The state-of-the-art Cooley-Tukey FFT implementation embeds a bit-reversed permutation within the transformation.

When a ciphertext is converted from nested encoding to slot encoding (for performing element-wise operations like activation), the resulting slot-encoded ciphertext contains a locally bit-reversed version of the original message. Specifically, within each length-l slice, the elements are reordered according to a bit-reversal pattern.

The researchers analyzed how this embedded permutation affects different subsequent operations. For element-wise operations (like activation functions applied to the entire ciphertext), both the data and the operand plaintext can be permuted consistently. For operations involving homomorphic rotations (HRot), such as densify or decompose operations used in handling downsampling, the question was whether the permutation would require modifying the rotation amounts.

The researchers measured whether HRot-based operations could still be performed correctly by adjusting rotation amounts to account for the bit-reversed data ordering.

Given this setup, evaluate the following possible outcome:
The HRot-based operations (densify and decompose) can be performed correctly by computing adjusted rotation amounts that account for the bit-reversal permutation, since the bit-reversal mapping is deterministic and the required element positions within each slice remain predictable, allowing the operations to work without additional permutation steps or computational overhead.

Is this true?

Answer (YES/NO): YES